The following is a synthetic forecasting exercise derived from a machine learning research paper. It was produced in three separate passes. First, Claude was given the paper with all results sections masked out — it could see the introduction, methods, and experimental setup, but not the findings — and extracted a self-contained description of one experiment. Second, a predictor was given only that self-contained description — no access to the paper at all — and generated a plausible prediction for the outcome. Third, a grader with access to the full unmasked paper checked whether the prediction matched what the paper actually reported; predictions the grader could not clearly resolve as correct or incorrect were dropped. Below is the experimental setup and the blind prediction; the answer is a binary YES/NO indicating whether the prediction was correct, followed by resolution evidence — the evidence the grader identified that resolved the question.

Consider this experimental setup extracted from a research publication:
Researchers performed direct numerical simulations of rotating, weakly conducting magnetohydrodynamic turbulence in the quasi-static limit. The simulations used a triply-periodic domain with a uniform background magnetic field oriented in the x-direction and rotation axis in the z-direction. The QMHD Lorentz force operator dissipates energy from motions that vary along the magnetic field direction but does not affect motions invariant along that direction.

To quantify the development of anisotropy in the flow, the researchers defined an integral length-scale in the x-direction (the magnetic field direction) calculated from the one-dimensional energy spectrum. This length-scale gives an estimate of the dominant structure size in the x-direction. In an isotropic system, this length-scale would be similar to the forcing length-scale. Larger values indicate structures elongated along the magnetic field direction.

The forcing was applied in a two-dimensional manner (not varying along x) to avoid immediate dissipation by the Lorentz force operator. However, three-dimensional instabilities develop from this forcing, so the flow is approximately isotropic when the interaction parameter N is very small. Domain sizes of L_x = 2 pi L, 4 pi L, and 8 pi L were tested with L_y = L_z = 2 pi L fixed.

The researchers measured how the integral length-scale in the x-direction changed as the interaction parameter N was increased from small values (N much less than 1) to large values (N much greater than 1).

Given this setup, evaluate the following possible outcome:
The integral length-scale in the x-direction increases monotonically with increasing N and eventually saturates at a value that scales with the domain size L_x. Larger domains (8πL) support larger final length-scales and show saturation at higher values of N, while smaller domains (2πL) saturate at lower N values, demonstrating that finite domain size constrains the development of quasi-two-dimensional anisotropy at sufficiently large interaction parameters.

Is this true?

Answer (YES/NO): YES